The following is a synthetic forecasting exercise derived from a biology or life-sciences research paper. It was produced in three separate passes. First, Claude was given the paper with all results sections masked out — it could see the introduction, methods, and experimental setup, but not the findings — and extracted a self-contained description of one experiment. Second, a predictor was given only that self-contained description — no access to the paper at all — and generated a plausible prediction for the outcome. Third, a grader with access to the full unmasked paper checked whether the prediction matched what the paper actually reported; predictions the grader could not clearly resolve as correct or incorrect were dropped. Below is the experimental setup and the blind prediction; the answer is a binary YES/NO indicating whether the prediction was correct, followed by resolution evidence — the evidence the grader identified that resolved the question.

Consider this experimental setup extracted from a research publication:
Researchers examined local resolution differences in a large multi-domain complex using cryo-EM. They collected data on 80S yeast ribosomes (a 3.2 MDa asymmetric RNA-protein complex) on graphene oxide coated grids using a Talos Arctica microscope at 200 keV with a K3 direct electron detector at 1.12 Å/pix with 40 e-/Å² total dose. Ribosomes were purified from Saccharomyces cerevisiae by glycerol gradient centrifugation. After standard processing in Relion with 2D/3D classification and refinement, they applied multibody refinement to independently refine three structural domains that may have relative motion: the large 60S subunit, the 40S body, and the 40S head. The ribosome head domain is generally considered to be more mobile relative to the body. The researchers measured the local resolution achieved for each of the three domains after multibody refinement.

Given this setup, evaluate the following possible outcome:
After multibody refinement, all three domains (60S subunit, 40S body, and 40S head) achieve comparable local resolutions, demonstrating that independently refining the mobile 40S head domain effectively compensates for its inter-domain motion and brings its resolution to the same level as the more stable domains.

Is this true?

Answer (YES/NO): NO